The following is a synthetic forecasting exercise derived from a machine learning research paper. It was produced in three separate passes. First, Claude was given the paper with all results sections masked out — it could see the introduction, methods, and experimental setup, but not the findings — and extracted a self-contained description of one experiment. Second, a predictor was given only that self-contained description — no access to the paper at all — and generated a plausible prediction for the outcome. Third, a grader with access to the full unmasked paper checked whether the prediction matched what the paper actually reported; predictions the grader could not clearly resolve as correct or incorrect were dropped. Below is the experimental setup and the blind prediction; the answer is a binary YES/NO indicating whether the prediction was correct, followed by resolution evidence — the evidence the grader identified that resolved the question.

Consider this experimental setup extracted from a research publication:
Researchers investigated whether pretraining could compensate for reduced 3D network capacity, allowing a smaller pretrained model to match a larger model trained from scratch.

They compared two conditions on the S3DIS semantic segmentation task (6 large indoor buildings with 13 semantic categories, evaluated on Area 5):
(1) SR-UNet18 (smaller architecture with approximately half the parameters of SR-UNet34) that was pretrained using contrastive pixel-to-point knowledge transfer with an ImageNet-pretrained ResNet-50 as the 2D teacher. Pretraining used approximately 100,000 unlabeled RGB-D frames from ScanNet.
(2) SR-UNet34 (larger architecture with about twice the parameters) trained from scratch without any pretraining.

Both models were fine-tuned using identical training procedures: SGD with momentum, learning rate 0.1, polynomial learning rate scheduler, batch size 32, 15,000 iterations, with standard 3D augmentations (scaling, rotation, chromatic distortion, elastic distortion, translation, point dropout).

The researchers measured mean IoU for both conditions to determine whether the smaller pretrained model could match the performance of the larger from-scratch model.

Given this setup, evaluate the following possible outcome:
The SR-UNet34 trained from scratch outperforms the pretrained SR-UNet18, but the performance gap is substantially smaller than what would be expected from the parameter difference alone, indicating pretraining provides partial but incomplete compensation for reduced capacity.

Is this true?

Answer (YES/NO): NO